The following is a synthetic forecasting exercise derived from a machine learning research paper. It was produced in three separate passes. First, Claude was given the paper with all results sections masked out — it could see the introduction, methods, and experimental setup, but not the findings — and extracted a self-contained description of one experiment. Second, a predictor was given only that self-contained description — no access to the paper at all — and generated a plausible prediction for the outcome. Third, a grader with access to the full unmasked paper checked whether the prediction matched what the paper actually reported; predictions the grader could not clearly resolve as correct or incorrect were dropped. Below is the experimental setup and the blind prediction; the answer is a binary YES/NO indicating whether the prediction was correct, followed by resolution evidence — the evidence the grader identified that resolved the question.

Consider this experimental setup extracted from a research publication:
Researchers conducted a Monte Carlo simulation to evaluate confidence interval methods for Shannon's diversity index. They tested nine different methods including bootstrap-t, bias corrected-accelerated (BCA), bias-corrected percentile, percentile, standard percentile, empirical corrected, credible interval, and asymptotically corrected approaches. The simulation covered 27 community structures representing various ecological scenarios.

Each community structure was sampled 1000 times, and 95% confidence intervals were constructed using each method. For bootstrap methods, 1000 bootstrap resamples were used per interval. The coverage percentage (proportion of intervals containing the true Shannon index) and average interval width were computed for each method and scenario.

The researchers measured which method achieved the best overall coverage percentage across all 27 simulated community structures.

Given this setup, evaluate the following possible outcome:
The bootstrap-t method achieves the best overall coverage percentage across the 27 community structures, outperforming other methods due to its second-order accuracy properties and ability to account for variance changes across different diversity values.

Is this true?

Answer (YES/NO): YES